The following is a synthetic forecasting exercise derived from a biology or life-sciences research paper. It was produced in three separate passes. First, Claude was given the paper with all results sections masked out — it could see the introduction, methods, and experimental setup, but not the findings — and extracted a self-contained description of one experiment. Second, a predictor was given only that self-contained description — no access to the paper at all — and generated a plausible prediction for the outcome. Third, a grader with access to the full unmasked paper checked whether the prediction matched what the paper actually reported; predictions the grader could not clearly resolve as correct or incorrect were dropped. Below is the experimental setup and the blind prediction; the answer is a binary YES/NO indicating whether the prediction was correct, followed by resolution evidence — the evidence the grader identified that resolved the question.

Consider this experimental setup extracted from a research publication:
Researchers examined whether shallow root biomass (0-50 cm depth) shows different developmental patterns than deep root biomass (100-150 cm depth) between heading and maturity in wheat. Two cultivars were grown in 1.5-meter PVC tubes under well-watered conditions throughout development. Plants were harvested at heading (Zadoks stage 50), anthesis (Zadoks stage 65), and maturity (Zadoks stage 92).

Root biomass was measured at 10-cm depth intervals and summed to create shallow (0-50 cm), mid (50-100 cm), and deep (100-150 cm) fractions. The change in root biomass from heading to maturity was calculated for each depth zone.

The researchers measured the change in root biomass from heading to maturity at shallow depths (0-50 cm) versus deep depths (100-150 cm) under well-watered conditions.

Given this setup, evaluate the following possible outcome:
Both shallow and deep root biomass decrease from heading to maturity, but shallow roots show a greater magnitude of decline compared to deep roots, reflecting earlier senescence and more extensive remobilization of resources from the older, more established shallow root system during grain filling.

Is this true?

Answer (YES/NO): NO